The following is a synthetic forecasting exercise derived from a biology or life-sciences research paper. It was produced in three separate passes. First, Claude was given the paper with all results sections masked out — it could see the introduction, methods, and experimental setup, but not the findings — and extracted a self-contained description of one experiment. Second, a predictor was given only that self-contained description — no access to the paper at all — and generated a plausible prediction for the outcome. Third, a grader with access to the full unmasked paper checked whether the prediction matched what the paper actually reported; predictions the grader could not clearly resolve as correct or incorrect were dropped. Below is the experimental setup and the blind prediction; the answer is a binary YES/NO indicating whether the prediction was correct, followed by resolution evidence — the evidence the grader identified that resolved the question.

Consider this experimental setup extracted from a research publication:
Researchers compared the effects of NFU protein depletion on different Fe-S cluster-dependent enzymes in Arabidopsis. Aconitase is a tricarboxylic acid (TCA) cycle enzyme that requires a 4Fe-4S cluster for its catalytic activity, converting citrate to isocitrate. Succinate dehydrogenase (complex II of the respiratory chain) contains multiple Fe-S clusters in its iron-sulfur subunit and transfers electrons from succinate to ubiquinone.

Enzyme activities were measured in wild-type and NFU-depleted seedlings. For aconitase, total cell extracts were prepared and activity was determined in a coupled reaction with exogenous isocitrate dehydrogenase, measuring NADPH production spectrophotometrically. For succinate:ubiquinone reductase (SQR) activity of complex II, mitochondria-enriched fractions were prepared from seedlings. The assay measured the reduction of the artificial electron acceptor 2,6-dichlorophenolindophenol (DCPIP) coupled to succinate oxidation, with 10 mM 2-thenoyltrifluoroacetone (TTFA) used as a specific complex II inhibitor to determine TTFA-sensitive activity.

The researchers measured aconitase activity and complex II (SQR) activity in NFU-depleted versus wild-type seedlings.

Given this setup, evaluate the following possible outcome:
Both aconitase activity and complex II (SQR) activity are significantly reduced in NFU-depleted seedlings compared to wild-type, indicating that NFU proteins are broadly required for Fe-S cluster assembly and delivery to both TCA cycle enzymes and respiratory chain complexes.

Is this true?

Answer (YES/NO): NO